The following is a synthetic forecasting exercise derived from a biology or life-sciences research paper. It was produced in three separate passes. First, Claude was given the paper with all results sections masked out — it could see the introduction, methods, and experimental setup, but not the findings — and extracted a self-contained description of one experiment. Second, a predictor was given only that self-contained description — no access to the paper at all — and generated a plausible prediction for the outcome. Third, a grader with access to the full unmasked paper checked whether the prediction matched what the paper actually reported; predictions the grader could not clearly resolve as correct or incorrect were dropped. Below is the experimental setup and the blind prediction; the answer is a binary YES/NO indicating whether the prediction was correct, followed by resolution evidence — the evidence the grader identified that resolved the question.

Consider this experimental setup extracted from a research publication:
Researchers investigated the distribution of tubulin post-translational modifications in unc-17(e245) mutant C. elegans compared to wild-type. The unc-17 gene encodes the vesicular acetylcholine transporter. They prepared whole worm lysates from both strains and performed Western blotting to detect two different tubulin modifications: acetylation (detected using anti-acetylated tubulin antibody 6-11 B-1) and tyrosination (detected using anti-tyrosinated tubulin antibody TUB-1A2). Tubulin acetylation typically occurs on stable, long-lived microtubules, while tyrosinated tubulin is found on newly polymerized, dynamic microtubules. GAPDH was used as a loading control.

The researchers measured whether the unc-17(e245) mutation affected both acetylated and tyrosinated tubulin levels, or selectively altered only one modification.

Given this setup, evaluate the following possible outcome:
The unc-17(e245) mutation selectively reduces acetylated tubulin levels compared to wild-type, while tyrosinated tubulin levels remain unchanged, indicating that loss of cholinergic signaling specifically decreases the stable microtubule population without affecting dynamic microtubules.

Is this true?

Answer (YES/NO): NO